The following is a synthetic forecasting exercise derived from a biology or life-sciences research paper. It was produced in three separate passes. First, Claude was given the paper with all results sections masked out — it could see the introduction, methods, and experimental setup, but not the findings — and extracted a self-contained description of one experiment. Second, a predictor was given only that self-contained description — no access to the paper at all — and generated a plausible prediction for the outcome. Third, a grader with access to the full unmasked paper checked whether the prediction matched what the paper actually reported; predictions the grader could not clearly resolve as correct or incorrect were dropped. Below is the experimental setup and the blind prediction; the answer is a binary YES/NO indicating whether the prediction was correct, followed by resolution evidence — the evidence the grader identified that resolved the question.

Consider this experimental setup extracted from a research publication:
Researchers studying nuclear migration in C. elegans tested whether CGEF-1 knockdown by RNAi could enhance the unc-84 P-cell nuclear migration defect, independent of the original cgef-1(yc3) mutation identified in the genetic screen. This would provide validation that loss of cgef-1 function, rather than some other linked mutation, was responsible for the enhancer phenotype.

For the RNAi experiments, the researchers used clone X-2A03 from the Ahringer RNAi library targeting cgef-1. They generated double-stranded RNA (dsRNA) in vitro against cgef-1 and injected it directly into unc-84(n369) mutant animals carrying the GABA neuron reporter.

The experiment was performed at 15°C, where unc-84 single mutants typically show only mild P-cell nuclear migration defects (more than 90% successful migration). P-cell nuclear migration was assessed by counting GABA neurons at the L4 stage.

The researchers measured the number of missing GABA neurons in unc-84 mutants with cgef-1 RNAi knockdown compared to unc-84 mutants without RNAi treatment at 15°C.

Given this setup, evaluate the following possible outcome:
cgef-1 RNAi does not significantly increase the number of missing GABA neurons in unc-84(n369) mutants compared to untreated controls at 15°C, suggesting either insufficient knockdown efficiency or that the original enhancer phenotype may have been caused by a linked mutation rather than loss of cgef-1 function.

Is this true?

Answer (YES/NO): NO